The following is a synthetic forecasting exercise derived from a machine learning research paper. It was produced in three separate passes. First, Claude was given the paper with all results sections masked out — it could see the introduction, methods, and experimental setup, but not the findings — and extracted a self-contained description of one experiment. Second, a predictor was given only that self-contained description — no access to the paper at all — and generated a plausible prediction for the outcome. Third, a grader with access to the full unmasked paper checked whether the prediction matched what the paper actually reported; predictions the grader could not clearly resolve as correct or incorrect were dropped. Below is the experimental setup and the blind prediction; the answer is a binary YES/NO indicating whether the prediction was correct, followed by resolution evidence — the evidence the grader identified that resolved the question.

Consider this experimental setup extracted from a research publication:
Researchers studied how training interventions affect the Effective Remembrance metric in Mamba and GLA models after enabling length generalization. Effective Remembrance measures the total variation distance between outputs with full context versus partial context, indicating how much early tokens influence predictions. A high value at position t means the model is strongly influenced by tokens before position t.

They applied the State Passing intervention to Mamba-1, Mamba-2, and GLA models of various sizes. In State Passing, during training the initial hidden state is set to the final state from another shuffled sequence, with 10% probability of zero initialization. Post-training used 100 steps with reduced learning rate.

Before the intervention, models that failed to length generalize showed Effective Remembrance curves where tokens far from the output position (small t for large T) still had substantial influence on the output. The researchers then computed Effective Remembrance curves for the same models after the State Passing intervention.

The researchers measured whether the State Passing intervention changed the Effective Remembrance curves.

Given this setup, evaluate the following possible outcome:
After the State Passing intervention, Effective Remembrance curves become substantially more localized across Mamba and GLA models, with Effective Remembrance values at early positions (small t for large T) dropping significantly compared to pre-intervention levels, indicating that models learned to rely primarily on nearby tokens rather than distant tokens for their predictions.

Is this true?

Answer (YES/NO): YES